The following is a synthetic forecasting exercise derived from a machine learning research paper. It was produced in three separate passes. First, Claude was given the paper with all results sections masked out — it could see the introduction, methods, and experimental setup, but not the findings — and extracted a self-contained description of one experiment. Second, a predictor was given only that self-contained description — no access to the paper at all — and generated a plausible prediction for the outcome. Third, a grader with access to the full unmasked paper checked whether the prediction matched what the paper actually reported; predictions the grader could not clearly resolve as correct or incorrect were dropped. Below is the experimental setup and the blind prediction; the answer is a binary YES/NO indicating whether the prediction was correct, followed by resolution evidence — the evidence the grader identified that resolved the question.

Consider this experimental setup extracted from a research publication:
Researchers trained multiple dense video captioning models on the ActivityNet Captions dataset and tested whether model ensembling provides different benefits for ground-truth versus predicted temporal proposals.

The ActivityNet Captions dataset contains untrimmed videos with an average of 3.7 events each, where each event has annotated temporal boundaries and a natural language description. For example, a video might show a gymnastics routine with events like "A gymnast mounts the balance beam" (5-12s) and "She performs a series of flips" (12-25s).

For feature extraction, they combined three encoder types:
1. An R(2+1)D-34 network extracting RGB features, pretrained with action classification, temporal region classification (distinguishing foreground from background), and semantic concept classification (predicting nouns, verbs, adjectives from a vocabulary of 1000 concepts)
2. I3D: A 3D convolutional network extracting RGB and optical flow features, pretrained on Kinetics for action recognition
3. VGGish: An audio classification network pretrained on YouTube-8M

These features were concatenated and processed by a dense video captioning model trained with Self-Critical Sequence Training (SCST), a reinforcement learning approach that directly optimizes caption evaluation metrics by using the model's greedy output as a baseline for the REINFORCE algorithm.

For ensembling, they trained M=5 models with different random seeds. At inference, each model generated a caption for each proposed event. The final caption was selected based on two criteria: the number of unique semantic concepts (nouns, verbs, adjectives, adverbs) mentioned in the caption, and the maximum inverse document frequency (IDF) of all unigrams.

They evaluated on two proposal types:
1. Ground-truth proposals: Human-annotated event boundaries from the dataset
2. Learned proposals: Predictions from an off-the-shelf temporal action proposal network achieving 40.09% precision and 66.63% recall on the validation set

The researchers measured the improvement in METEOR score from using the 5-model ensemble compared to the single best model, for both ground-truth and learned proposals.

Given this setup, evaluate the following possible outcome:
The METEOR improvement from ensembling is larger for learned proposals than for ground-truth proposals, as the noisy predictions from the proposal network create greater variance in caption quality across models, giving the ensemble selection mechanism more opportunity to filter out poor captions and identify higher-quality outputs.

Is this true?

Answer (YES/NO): NO